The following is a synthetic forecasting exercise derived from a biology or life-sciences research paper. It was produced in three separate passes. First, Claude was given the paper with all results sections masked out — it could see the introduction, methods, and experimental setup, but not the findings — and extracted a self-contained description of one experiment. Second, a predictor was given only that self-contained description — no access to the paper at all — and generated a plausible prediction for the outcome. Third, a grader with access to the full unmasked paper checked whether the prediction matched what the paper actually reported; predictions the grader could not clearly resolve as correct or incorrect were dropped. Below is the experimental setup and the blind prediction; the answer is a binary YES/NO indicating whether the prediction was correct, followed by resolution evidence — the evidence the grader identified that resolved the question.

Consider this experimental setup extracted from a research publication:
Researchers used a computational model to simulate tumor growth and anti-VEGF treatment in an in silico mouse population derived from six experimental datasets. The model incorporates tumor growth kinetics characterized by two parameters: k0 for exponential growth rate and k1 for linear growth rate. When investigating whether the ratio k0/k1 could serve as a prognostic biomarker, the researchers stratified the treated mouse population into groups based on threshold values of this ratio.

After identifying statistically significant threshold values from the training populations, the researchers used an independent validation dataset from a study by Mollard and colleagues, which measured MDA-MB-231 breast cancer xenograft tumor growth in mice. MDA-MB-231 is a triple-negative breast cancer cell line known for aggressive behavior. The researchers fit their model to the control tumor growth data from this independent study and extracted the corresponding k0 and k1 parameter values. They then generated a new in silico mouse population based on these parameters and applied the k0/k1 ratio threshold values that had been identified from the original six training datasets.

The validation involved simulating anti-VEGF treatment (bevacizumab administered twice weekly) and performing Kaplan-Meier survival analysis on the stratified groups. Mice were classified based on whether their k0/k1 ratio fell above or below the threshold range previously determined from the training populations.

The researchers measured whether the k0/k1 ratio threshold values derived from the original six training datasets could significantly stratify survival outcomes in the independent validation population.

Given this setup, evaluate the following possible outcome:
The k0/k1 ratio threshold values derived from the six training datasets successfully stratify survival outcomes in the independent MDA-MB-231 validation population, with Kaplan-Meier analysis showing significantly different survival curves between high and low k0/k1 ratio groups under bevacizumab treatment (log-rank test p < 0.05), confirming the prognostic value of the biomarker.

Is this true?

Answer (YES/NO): YES